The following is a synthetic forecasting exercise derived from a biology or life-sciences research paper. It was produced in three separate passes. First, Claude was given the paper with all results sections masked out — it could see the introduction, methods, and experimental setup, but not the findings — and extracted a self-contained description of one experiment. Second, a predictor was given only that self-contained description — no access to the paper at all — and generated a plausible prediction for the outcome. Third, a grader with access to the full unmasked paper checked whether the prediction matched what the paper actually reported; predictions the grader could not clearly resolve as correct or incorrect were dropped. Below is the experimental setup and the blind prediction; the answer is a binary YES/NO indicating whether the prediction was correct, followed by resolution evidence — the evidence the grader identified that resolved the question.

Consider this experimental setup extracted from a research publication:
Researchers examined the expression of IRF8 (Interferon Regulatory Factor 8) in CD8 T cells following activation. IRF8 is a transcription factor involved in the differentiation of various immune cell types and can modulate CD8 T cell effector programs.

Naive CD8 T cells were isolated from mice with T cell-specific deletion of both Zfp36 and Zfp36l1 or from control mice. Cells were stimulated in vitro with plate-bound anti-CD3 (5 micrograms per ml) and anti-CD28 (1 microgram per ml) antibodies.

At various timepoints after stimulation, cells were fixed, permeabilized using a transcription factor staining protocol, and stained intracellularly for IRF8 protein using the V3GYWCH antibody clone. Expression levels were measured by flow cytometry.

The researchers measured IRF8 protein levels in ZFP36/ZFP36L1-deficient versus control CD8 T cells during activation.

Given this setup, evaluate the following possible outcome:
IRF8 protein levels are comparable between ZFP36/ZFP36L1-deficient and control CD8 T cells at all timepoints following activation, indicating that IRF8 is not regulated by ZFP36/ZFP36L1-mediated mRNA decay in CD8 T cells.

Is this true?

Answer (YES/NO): NO